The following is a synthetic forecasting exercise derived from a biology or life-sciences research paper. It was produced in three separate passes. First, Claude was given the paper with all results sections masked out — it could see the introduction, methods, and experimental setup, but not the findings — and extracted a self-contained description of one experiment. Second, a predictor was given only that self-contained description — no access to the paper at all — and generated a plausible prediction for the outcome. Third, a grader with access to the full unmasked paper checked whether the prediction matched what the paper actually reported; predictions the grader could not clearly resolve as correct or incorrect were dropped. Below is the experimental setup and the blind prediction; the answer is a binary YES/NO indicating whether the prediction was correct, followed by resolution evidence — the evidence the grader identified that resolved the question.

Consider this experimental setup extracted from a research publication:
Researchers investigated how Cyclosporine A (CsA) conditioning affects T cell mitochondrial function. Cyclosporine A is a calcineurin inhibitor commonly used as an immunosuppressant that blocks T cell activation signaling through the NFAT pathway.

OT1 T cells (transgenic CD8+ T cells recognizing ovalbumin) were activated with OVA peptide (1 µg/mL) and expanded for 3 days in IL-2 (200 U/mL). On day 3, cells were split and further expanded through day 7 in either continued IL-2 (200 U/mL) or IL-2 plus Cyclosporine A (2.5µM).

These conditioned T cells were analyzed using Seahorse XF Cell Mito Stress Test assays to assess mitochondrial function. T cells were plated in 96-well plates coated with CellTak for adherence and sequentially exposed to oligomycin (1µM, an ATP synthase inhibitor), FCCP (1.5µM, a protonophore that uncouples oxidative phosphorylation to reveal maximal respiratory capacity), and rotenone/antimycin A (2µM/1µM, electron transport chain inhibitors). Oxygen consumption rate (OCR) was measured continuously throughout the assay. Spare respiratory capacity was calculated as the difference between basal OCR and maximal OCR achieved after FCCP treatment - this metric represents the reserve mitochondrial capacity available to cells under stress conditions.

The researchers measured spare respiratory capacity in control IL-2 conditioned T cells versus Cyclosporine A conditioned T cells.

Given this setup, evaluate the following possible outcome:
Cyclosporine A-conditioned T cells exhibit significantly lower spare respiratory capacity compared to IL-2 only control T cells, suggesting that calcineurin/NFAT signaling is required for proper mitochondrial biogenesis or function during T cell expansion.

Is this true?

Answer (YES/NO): NO